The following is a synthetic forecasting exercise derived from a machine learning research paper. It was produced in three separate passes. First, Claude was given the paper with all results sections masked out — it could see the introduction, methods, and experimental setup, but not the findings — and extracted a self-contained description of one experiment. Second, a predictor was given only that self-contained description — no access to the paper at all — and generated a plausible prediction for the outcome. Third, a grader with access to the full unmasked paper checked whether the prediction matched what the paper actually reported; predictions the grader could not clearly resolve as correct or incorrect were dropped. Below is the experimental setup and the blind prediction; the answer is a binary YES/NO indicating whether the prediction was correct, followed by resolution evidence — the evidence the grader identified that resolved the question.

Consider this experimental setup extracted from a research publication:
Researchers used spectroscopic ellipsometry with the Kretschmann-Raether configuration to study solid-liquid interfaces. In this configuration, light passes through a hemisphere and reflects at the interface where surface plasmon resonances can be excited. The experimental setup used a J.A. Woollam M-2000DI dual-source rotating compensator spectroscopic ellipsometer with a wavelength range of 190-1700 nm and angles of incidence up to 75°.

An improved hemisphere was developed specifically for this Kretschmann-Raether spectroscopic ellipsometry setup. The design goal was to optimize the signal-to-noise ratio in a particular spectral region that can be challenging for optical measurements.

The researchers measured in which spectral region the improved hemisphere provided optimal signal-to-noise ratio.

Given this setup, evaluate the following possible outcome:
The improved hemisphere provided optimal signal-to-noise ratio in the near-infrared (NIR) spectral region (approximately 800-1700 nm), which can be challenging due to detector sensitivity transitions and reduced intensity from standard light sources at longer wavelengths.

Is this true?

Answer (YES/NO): NO